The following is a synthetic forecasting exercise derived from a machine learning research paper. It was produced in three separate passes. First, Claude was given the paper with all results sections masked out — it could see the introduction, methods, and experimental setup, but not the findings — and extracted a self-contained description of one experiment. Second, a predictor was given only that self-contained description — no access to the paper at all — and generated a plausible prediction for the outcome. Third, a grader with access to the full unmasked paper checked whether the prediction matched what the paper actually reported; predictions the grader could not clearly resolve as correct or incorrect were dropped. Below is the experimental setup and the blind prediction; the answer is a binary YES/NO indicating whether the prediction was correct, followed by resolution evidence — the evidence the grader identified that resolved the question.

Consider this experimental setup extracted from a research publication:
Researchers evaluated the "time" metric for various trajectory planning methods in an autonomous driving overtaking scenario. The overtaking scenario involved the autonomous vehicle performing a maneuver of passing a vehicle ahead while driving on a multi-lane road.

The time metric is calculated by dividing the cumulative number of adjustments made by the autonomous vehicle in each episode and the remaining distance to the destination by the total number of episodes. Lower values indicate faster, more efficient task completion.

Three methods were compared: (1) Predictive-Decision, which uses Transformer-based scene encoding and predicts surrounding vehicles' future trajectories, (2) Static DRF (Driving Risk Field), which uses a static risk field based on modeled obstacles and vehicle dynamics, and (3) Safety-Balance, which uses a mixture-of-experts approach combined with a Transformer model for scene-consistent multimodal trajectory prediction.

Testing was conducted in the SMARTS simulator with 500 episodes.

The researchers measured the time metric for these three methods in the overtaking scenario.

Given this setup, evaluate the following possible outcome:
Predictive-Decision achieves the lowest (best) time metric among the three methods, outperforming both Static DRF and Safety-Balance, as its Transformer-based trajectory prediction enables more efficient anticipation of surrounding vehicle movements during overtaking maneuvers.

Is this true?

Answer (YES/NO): NO